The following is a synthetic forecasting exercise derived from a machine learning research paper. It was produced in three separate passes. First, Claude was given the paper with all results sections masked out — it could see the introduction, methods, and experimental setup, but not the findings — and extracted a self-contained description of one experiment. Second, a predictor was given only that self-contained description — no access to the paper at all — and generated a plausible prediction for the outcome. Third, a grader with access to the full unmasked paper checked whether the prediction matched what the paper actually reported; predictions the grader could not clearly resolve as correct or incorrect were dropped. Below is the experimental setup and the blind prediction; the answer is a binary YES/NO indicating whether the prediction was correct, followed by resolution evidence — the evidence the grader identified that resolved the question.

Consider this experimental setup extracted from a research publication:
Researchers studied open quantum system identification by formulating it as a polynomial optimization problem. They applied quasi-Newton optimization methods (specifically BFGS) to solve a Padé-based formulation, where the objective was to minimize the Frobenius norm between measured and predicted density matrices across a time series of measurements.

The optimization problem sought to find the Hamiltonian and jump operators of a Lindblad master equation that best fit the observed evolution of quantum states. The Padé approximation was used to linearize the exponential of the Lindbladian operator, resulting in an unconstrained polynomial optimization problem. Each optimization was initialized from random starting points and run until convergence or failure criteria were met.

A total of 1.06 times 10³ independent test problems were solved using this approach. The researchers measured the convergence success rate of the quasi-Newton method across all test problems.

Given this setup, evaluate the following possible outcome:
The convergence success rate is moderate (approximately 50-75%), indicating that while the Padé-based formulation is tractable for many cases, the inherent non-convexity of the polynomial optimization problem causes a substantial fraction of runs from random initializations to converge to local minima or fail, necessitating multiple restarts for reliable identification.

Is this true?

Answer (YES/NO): NO